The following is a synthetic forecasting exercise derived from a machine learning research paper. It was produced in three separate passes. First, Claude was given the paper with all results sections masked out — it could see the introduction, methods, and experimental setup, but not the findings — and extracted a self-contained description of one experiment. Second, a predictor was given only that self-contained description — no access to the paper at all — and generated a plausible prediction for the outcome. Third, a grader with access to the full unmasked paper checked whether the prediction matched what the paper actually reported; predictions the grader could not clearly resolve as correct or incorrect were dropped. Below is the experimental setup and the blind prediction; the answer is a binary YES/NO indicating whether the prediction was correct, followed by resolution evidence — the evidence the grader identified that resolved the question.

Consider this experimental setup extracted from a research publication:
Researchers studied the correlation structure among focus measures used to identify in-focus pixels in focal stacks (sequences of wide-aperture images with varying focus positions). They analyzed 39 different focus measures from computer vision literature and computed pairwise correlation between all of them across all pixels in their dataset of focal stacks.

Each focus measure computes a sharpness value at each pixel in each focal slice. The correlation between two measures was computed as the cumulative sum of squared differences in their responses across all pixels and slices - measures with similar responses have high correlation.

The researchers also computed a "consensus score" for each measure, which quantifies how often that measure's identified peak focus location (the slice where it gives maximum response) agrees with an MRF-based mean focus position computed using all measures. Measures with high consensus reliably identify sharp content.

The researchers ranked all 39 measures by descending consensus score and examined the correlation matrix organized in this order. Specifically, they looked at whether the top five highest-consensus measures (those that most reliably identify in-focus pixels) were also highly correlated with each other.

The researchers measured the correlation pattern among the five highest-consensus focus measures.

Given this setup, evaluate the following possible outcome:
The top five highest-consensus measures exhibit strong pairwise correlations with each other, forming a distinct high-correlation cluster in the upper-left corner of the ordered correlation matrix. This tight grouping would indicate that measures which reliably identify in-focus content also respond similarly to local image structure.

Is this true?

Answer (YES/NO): YES